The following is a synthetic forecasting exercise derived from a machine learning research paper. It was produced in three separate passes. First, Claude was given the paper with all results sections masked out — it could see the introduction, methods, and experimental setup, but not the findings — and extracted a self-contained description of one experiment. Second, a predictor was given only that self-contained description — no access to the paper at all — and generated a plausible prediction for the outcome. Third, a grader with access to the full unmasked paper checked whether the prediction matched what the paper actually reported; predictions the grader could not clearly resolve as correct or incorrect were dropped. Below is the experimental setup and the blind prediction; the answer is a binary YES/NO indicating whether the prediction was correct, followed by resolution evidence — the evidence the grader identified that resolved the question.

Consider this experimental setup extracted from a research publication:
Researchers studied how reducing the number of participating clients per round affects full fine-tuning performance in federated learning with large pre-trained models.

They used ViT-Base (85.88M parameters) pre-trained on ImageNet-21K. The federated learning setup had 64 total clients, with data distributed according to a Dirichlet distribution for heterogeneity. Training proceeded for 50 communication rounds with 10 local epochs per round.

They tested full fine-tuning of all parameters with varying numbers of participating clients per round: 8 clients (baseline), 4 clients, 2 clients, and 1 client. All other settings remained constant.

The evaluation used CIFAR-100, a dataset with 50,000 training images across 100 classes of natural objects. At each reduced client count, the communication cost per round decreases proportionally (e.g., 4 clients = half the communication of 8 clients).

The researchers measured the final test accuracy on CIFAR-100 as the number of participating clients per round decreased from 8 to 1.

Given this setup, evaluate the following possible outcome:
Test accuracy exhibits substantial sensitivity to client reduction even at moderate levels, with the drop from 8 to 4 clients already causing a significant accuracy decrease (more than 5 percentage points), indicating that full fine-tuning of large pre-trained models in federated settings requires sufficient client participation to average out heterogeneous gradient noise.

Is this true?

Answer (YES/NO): NO